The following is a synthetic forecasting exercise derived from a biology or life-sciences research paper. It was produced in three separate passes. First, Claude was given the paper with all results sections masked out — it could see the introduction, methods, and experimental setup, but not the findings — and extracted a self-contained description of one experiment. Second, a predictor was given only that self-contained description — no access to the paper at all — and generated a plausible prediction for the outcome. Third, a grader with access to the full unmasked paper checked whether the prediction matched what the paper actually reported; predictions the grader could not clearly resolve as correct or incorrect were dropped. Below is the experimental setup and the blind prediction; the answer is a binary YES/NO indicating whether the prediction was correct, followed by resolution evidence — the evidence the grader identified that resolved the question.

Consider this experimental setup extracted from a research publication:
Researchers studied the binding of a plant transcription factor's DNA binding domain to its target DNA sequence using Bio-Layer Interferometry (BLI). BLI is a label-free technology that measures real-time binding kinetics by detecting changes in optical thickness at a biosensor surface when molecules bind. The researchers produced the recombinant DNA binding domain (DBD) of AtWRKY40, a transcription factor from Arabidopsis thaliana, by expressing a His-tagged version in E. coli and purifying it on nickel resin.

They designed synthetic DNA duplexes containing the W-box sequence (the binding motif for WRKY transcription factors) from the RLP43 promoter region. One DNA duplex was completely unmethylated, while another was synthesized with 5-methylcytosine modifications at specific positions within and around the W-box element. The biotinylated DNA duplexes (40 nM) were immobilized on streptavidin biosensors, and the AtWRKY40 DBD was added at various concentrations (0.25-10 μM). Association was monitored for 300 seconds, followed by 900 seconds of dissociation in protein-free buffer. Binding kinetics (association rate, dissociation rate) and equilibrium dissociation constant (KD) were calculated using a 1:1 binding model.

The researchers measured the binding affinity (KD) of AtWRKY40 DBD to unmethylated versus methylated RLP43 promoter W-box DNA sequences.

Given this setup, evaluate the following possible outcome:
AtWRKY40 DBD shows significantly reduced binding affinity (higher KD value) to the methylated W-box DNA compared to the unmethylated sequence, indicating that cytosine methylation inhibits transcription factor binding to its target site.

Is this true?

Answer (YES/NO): YES